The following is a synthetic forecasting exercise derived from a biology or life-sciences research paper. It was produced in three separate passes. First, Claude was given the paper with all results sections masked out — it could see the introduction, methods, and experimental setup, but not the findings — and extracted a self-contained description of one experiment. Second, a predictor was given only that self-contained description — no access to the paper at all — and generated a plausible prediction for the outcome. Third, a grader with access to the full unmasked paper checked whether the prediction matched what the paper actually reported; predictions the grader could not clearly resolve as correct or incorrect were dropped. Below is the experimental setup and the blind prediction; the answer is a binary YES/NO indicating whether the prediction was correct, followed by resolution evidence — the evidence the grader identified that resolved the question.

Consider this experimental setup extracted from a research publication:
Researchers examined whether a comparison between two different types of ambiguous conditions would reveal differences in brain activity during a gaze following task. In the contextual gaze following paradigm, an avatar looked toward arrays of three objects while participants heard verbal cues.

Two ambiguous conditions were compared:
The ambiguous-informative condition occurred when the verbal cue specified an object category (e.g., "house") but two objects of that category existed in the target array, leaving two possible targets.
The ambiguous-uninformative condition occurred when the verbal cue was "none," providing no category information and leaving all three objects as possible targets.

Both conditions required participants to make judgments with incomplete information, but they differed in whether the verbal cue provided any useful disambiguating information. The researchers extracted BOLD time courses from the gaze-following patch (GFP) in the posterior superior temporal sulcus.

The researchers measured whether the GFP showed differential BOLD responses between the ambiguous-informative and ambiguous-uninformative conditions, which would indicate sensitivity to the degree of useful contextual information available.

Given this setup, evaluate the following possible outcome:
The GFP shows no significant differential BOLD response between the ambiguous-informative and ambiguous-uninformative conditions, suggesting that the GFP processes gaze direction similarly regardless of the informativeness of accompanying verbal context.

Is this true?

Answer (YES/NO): YES